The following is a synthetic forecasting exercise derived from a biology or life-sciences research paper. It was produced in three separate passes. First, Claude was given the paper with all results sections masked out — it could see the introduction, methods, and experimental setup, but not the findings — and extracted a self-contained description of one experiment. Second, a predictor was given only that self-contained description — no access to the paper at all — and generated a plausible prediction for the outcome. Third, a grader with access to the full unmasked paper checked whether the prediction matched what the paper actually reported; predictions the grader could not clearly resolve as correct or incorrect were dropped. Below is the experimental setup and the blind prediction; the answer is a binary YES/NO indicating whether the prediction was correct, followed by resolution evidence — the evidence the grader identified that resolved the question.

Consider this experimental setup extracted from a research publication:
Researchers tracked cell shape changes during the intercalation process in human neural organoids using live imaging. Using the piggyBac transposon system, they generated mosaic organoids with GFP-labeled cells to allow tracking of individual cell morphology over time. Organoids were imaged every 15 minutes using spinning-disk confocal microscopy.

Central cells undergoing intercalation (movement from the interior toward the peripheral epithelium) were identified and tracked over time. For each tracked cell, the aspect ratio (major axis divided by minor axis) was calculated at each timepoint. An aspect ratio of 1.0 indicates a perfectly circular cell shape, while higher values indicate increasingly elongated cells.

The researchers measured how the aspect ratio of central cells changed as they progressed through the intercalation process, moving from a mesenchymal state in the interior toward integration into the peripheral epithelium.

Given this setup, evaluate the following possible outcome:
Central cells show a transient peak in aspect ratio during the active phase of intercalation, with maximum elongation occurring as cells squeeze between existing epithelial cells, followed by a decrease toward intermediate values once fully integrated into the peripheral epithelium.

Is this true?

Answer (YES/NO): NO